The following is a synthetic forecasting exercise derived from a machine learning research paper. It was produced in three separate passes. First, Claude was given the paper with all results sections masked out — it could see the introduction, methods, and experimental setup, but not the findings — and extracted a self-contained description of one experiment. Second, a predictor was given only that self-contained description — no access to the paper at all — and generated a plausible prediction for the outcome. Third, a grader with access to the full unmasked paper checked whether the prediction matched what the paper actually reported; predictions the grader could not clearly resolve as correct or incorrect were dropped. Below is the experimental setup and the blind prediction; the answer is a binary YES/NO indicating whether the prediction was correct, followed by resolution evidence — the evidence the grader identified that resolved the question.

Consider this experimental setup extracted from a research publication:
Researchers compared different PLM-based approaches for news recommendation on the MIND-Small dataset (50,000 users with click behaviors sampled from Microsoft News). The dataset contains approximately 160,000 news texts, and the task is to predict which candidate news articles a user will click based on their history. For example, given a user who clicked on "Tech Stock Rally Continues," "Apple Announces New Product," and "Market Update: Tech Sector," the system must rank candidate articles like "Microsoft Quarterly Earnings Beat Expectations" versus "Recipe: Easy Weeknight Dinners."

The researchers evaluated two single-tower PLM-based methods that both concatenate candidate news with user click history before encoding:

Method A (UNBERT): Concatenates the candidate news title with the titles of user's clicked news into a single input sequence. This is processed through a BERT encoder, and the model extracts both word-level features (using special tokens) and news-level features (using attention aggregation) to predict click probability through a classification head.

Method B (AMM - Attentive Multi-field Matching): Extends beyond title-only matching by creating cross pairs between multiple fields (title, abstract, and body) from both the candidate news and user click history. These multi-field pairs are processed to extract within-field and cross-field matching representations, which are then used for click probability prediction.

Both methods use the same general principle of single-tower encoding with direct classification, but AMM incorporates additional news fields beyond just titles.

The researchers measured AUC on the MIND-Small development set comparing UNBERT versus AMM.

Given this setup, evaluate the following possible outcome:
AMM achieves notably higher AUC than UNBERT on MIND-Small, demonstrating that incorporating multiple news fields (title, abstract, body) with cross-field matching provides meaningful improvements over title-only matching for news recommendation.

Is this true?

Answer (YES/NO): NO